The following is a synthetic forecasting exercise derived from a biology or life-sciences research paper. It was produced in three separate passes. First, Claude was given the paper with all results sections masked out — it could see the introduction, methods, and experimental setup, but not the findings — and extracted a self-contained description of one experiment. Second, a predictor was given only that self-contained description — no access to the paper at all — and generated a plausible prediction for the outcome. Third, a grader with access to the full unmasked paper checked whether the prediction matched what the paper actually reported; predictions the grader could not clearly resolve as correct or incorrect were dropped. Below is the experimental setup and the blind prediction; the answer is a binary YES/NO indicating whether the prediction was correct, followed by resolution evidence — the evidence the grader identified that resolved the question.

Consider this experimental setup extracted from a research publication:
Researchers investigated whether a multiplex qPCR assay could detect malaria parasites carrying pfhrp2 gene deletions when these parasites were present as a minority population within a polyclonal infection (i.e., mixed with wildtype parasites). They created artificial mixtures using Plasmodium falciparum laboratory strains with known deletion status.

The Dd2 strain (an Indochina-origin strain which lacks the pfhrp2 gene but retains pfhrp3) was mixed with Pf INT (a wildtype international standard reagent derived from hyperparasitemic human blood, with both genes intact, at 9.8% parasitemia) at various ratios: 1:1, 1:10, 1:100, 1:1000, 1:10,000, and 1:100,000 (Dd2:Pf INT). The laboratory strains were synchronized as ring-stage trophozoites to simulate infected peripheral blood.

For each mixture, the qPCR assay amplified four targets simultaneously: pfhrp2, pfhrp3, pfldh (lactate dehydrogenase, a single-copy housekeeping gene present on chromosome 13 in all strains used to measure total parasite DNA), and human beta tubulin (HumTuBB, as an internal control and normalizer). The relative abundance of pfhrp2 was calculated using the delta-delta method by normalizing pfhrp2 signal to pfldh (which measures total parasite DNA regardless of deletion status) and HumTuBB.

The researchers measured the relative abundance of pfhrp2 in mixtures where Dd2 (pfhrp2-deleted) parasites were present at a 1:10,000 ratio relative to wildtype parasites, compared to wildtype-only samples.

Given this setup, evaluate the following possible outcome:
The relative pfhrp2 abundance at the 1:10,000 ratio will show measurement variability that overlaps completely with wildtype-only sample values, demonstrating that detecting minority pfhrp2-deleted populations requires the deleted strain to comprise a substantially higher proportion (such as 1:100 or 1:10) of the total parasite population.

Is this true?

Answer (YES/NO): NO